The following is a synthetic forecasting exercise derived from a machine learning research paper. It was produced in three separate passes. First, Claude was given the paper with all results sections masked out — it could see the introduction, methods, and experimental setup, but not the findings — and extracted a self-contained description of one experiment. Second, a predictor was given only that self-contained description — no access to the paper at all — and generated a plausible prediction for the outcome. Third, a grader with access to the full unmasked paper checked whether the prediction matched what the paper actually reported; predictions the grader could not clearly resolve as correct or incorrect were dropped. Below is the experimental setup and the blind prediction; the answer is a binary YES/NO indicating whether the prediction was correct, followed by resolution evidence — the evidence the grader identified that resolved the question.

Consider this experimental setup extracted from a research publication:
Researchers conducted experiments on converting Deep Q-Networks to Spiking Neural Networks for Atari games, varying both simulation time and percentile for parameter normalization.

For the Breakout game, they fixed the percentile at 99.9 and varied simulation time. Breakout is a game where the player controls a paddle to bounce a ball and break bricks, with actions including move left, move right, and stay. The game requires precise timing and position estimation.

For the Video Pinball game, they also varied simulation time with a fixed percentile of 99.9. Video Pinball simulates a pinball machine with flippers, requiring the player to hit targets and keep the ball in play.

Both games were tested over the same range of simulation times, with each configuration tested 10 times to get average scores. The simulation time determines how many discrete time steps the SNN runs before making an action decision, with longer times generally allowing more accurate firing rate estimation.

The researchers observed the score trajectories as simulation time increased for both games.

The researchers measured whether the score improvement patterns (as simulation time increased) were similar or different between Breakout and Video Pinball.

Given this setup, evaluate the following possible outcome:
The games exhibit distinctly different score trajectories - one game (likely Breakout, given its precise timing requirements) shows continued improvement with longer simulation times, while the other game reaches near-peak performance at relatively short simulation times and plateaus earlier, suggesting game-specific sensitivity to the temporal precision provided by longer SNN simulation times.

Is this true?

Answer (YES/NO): NO